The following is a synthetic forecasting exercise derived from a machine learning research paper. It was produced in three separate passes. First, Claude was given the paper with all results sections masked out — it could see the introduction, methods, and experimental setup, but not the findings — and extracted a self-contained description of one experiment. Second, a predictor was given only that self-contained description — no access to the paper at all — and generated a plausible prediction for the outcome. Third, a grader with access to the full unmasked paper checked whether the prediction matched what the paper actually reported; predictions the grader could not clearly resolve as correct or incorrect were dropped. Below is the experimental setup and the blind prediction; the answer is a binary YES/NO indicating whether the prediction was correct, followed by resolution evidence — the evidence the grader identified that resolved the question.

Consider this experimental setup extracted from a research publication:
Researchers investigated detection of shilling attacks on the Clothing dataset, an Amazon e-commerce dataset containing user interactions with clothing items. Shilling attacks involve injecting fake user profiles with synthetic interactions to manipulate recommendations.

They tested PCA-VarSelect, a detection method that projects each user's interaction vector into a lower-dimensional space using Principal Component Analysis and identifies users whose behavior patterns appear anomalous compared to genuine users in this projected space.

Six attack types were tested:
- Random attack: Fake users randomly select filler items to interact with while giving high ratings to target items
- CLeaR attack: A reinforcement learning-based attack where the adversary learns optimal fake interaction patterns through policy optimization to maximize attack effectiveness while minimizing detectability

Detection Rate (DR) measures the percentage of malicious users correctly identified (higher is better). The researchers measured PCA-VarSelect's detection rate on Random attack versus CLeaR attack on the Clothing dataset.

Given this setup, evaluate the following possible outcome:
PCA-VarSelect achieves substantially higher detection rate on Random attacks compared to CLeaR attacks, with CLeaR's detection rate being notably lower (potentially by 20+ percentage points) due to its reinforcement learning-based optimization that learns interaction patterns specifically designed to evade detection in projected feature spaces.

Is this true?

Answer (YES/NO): YES